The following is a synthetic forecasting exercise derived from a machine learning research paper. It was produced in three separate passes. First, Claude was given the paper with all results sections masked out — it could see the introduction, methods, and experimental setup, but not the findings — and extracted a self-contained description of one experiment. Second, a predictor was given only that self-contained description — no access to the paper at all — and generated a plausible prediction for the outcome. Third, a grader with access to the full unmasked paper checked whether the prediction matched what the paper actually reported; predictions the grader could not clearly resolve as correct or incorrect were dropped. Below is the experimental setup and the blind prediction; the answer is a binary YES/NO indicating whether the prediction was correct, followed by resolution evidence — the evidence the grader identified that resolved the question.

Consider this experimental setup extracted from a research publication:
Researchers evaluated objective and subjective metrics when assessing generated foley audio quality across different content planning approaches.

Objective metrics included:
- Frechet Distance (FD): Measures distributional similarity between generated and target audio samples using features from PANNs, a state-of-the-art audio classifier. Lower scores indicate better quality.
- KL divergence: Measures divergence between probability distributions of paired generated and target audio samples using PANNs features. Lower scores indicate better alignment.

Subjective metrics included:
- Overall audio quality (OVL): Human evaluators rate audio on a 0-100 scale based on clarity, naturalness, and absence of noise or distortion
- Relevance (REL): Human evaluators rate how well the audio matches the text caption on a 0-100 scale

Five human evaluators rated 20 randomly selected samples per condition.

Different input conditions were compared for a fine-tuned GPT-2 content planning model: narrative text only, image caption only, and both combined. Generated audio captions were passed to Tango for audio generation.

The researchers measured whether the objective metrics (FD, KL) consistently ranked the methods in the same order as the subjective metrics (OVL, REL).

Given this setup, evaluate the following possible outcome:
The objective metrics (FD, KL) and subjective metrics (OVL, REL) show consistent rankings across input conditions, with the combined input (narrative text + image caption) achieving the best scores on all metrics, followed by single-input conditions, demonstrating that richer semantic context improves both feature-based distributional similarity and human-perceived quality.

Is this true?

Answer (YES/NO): YES